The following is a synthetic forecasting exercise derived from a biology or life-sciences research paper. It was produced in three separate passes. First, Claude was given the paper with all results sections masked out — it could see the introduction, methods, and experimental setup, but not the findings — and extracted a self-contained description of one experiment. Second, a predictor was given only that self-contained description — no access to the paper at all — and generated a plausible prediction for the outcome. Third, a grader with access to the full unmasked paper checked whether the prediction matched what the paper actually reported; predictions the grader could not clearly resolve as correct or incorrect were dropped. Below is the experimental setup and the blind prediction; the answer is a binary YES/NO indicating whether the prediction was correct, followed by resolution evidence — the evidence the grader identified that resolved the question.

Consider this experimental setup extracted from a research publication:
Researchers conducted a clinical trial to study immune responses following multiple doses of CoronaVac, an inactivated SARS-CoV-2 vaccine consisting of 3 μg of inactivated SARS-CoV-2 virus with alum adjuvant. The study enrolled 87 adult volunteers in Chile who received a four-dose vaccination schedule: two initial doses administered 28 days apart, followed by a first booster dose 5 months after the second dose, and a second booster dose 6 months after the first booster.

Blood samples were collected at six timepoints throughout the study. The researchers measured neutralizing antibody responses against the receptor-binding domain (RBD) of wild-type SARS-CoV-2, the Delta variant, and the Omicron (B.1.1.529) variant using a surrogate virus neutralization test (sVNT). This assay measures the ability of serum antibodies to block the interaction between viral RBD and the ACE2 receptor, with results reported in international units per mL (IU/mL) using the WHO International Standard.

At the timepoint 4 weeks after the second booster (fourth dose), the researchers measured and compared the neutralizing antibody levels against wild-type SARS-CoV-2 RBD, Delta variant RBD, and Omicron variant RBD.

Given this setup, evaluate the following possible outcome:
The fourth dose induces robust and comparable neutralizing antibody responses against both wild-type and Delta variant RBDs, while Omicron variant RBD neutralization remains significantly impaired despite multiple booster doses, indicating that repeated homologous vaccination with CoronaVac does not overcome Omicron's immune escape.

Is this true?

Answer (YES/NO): NO